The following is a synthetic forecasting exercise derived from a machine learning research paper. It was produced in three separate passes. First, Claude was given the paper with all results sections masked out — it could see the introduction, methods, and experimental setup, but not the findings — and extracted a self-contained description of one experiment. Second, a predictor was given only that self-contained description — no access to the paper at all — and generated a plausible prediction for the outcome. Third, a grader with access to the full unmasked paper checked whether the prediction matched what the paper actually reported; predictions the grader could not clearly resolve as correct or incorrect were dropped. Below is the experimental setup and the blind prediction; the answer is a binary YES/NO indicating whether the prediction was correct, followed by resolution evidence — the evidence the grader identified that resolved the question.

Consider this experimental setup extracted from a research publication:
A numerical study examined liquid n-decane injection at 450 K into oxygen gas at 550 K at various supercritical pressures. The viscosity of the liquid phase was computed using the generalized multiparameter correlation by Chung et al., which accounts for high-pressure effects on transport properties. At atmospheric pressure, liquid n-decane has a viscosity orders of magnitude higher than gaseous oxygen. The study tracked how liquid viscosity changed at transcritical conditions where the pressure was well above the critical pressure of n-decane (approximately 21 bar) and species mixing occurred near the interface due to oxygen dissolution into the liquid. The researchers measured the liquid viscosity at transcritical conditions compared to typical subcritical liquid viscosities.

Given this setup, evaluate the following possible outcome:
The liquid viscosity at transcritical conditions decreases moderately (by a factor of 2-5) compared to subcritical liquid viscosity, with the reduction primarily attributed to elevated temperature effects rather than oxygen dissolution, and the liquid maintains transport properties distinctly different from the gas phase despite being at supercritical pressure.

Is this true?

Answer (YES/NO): NO